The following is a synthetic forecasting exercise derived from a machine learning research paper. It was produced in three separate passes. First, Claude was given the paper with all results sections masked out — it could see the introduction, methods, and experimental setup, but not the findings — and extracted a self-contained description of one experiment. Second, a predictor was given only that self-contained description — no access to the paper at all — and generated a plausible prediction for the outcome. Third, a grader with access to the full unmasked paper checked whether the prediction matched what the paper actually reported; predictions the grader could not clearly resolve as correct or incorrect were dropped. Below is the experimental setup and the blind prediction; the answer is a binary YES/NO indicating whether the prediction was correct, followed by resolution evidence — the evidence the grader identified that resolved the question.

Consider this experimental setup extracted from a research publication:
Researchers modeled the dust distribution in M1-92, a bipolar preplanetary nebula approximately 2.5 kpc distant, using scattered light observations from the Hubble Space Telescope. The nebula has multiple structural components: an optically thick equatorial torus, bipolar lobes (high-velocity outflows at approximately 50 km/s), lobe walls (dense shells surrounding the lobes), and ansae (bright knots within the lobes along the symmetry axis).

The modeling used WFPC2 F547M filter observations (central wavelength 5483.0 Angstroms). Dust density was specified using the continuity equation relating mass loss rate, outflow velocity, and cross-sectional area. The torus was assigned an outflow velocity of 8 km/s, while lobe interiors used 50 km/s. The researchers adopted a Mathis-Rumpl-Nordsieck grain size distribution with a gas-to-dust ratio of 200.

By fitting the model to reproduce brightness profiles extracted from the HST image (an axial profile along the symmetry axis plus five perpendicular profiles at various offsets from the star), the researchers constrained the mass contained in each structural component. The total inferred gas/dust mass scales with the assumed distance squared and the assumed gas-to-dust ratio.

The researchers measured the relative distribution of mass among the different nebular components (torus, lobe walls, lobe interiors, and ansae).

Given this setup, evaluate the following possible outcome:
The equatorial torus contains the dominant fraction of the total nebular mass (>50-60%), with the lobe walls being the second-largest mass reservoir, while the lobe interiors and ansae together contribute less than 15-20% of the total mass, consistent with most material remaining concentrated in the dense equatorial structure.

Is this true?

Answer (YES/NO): YES